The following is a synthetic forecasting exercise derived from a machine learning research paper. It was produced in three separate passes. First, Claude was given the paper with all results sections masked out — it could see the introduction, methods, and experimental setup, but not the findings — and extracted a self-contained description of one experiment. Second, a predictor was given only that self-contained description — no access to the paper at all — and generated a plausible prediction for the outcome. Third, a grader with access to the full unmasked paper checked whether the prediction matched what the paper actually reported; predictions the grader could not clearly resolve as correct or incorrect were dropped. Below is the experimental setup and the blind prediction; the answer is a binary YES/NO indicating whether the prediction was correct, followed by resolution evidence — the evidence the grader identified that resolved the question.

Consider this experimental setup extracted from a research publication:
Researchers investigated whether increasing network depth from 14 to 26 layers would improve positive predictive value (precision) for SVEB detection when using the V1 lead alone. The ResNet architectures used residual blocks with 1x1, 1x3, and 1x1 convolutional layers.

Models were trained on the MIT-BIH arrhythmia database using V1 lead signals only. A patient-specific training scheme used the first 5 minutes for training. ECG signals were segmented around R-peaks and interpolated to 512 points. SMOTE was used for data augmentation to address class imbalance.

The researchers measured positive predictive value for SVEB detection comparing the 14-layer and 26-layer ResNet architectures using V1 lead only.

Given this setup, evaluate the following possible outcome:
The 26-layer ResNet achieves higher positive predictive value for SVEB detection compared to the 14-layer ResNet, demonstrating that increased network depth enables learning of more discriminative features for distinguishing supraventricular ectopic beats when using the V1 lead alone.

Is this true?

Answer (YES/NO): YES